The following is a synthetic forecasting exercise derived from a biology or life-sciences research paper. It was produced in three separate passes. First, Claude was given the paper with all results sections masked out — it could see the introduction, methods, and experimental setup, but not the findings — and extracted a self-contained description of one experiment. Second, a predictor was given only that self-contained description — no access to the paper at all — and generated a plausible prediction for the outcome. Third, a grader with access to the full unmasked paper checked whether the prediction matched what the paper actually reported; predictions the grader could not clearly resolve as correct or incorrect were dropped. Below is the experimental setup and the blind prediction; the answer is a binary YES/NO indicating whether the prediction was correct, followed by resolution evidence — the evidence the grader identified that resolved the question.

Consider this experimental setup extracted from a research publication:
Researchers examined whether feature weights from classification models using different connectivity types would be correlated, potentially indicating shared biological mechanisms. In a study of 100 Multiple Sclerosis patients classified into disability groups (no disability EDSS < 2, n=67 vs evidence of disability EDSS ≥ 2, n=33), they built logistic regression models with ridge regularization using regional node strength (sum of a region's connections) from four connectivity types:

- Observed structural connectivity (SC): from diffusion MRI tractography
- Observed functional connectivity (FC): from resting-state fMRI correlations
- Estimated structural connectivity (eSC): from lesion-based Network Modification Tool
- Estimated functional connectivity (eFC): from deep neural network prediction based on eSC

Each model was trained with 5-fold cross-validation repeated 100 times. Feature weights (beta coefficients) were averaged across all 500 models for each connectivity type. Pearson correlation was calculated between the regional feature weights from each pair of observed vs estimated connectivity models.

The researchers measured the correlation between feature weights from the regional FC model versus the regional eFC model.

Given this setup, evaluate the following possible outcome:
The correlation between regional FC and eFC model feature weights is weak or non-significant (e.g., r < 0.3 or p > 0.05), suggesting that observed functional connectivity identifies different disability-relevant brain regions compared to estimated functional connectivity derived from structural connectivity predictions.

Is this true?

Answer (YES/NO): NO